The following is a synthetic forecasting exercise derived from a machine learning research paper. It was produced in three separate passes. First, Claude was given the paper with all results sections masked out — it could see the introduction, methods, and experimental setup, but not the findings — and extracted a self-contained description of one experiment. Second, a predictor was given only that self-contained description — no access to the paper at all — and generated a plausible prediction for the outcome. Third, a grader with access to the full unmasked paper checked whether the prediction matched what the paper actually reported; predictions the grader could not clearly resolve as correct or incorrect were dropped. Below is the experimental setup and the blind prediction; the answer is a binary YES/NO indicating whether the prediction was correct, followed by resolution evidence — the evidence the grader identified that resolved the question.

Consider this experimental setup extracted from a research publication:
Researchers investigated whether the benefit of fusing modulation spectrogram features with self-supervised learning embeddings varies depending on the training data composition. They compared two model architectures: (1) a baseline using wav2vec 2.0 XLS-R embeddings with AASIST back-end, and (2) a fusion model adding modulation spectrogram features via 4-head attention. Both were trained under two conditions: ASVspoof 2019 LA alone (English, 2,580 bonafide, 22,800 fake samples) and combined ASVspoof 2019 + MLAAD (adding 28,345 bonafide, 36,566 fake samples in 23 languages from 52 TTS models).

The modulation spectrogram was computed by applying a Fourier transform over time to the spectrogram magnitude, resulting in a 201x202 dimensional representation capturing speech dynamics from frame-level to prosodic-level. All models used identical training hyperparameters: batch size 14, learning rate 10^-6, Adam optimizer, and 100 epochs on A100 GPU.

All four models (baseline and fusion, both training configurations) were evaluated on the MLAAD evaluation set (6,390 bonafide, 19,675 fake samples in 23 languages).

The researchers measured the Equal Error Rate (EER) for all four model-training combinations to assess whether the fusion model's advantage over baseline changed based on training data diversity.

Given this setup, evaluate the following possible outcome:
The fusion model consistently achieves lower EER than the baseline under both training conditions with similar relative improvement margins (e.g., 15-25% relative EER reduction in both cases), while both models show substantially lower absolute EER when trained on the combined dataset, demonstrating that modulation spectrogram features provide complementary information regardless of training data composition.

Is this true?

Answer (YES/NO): NO